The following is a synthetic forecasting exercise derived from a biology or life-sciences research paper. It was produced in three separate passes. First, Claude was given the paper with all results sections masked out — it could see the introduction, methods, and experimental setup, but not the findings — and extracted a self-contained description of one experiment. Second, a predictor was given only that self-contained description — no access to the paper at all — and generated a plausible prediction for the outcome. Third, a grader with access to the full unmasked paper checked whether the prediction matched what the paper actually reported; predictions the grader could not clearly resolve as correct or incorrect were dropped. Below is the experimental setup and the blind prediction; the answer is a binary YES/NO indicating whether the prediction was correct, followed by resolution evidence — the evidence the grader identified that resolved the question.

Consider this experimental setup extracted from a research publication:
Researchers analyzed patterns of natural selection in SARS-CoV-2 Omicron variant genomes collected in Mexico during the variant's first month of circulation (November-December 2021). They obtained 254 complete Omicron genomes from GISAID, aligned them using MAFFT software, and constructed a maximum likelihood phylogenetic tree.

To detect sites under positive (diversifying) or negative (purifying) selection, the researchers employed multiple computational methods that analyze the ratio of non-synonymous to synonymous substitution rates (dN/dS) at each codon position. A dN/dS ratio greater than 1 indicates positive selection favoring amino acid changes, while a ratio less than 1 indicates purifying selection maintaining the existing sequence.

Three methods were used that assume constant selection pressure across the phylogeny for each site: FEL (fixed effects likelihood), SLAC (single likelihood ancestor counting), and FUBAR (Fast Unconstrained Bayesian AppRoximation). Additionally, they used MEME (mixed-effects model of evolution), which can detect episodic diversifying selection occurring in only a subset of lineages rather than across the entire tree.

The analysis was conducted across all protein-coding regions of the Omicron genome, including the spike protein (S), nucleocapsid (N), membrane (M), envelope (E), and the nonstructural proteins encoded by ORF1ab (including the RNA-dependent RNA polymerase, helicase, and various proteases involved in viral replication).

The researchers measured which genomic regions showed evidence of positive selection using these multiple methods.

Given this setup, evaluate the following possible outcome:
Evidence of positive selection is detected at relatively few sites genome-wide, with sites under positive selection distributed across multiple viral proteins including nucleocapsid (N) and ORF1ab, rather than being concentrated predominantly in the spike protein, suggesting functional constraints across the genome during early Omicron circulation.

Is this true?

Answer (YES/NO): NO